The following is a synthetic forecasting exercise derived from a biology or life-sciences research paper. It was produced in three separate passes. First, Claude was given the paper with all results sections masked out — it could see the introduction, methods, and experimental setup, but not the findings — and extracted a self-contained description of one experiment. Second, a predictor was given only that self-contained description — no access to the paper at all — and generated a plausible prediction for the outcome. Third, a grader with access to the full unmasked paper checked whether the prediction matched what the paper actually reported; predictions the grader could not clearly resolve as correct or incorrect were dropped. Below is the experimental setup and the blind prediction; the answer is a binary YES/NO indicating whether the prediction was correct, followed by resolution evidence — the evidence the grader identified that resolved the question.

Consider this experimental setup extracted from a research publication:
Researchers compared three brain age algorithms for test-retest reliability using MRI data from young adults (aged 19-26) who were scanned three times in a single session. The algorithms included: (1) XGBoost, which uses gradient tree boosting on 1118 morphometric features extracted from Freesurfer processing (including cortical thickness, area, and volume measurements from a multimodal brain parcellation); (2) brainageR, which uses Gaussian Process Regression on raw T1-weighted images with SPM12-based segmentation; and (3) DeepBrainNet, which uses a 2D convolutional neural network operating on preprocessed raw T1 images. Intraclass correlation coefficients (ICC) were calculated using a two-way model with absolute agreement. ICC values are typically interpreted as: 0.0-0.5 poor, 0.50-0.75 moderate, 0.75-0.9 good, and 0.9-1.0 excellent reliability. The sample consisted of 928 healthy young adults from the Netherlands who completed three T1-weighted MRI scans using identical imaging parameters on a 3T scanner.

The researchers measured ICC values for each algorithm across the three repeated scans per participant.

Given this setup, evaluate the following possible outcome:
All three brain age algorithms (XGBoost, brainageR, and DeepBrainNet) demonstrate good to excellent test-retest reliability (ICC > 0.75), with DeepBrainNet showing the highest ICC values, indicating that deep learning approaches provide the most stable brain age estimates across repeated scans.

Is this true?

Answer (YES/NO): NO